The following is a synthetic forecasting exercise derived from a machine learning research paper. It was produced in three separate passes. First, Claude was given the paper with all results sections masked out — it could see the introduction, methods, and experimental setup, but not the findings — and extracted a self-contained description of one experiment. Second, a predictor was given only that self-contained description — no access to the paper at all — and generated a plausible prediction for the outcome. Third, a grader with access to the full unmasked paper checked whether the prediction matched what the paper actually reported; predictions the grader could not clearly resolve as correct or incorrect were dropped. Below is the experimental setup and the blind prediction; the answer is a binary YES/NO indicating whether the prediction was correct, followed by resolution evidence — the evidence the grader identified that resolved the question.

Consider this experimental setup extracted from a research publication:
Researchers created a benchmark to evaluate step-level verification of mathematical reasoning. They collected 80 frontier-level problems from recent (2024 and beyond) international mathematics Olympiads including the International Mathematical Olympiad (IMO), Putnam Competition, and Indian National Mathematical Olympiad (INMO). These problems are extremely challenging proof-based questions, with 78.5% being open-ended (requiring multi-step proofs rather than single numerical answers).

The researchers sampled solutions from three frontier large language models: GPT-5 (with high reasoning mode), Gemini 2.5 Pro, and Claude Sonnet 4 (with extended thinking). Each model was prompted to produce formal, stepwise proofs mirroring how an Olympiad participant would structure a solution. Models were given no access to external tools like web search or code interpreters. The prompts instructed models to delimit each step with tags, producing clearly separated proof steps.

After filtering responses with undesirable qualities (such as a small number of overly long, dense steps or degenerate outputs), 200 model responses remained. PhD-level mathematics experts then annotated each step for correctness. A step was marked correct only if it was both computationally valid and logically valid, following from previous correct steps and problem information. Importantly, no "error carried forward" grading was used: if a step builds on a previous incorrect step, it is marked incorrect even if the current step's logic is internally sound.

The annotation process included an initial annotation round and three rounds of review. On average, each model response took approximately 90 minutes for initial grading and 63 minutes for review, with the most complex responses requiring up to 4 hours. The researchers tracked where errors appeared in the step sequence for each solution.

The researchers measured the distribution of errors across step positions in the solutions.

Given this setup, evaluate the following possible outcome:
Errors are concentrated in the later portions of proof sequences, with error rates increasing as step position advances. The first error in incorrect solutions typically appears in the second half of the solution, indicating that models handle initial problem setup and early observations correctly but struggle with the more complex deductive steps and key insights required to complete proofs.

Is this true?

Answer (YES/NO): NO